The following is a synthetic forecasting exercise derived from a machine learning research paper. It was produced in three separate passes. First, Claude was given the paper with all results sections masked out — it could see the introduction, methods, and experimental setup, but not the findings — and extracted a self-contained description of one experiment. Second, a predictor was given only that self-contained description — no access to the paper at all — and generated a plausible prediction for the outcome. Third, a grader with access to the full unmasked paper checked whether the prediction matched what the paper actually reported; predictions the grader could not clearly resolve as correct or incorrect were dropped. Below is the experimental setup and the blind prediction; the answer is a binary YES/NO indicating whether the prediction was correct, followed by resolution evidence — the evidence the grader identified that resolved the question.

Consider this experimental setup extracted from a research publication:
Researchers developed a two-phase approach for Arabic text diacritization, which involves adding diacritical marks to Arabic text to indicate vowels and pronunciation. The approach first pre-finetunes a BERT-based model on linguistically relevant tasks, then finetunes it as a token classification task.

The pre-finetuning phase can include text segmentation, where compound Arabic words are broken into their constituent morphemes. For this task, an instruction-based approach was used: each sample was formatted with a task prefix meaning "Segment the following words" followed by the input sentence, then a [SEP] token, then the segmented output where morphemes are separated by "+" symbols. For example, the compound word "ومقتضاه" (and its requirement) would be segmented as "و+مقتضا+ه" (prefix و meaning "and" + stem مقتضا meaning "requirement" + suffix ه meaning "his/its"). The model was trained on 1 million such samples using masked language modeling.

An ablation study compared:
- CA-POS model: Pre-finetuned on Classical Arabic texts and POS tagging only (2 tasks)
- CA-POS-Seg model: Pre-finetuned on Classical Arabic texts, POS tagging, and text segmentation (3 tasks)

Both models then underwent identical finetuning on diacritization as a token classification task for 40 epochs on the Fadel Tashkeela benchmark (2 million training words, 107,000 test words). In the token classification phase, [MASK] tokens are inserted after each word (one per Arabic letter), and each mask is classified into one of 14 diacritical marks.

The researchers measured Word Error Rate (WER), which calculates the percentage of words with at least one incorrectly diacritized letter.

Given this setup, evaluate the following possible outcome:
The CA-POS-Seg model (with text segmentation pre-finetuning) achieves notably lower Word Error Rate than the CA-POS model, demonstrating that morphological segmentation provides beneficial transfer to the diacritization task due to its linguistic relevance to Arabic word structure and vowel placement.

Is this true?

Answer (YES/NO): NO